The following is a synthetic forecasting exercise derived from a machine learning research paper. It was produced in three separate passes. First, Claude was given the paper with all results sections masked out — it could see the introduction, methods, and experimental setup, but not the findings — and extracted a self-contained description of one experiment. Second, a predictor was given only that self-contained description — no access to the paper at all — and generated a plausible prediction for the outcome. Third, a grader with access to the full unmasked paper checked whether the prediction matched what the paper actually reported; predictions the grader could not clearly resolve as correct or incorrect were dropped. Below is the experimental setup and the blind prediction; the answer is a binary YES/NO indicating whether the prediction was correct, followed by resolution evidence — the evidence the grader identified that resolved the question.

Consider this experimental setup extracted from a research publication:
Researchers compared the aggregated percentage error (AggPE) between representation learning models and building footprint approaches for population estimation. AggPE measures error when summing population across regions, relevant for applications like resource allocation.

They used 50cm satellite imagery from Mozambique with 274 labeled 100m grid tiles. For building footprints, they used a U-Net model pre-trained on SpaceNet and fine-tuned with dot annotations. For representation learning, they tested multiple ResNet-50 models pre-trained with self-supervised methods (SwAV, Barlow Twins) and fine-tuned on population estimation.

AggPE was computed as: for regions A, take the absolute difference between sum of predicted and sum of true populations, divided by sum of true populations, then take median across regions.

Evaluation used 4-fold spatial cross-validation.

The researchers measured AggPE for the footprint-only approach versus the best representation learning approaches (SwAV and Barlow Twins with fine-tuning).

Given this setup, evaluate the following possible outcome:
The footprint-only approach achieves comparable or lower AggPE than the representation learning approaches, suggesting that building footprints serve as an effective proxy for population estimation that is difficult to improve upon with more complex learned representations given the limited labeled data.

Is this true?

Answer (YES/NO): NO